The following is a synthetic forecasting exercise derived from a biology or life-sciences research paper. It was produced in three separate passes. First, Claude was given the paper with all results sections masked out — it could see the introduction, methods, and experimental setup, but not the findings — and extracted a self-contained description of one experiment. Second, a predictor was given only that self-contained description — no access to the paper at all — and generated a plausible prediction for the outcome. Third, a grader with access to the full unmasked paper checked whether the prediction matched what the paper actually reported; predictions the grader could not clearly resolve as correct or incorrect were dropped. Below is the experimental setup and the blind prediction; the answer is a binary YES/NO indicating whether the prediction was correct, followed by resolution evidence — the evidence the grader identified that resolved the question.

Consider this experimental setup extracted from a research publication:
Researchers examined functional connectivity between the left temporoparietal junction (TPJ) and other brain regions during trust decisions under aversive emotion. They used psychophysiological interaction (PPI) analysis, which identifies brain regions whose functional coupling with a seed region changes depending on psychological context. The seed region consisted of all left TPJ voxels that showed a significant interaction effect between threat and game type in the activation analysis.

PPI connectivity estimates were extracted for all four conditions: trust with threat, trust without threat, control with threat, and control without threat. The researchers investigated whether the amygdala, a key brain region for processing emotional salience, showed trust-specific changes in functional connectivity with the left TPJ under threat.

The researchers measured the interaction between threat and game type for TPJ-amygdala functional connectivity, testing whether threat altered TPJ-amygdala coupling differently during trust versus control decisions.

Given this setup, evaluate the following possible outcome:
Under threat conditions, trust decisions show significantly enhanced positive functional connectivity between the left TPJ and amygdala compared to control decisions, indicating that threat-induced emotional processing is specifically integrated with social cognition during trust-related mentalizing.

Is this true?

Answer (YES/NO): NO